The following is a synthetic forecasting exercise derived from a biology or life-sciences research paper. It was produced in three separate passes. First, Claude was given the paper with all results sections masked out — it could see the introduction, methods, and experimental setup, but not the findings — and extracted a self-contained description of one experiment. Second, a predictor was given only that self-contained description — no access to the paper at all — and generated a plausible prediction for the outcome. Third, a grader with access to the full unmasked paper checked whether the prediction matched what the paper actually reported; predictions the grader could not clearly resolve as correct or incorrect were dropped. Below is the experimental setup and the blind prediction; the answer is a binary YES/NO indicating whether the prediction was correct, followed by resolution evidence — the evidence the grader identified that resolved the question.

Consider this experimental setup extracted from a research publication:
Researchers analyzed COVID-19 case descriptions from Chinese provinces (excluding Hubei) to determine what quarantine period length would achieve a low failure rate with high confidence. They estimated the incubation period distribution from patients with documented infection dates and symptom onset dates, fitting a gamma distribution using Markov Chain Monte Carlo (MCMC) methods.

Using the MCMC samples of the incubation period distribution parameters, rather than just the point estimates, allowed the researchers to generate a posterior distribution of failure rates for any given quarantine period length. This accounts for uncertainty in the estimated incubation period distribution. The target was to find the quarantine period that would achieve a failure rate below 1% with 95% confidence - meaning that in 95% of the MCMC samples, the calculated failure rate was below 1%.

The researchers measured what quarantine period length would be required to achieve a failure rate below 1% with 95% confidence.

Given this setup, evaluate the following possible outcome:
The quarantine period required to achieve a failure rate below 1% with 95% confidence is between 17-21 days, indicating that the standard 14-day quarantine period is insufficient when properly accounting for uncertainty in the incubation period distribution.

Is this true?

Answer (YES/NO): NO